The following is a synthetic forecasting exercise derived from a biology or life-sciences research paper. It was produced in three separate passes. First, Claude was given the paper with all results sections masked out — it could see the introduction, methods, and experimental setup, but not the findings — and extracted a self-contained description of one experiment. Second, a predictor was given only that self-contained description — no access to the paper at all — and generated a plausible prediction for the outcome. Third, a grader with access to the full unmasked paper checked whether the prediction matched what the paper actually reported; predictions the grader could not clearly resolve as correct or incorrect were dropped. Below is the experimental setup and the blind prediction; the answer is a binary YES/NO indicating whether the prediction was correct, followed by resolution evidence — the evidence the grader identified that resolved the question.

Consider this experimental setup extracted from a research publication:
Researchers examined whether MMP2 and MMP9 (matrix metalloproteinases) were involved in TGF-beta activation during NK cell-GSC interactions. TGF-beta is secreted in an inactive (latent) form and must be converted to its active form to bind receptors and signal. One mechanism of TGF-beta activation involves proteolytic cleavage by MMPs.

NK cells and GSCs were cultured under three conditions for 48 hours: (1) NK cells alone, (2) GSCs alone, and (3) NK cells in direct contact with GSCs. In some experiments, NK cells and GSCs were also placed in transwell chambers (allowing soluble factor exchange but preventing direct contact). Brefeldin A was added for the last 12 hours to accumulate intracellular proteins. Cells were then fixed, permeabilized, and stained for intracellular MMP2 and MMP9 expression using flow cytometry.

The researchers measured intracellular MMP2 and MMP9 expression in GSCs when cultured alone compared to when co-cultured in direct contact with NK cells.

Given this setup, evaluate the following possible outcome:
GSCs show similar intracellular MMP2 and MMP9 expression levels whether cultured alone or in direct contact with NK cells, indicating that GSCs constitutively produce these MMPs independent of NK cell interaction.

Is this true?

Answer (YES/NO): NO